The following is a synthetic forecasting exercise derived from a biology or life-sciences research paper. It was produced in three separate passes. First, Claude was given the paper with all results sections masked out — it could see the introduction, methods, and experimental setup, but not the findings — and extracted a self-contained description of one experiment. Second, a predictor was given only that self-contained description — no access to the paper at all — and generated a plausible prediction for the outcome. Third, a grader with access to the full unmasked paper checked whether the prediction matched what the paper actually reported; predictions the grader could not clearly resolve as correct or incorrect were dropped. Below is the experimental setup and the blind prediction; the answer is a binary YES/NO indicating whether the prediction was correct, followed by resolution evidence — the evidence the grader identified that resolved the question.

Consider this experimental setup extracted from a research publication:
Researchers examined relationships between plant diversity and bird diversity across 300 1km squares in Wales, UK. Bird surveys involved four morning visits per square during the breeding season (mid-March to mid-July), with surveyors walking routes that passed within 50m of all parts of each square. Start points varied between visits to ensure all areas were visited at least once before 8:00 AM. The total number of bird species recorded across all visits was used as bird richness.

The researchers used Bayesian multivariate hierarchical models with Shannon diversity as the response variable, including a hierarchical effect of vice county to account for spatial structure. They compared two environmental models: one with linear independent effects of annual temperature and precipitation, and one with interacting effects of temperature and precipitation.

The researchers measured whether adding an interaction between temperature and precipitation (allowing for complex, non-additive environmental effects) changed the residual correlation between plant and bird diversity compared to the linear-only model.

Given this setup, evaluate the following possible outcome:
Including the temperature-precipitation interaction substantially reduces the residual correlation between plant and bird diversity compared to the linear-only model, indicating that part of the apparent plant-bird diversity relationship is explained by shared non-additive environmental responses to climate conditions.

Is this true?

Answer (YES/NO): NO